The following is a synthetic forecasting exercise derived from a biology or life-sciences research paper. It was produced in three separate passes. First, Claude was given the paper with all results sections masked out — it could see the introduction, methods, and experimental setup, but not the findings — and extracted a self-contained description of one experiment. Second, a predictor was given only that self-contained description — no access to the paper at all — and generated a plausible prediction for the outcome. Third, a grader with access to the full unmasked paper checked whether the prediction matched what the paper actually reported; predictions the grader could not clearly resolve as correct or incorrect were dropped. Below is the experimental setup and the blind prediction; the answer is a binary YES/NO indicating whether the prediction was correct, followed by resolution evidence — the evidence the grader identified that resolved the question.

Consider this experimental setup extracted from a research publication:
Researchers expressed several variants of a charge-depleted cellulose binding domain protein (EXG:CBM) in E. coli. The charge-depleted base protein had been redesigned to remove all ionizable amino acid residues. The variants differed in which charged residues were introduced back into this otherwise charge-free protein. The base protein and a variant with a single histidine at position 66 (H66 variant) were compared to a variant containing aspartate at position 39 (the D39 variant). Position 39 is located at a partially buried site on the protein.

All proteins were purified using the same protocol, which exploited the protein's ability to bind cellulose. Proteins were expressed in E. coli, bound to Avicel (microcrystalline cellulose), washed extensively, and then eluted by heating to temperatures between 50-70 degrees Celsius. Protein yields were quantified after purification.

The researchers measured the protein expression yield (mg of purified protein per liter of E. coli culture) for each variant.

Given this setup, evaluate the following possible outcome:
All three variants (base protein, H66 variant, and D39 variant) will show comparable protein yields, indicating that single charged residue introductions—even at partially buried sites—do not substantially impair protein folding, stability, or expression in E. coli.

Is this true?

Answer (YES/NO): NO